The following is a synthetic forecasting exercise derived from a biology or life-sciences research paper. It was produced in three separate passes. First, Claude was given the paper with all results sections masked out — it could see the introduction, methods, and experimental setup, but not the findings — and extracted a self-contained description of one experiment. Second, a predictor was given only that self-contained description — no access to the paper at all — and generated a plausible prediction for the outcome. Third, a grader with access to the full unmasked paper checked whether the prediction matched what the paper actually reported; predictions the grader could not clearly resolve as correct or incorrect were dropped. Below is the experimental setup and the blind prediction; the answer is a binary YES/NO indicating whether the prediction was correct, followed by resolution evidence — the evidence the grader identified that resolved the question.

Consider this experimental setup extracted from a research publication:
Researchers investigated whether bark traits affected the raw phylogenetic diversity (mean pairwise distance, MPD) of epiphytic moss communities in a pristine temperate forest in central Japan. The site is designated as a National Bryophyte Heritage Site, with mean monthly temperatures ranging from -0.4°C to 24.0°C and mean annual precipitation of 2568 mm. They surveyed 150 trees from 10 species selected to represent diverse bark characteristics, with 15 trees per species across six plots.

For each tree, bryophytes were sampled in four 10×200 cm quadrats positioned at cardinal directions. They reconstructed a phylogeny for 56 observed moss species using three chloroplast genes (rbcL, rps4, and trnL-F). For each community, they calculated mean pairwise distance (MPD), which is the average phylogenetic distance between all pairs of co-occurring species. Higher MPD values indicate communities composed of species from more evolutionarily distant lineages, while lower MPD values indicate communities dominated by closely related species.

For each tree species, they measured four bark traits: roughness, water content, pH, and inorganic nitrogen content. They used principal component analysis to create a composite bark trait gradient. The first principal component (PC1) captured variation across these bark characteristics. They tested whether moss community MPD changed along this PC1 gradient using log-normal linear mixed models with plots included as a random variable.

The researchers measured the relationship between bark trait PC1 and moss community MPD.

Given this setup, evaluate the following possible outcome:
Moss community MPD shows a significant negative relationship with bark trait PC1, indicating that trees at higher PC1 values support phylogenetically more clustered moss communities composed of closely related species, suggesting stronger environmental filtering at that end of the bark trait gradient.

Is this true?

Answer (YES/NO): NO